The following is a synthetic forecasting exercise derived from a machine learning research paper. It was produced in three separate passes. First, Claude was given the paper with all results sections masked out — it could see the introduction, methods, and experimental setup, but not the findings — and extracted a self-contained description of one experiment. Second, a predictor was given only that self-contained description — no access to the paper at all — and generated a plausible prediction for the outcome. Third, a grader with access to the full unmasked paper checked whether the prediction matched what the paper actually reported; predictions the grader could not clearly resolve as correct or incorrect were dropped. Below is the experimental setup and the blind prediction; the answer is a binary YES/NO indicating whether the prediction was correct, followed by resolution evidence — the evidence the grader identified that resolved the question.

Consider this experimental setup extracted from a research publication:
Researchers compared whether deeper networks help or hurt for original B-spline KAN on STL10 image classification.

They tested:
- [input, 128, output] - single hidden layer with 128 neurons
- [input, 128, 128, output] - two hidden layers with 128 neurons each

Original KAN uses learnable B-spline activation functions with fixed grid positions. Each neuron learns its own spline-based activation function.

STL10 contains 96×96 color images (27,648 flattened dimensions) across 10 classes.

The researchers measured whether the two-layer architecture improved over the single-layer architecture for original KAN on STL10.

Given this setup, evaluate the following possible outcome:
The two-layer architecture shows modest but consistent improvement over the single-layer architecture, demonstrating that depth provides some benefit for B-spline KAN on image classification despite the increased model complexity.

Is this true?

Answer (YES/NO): YES